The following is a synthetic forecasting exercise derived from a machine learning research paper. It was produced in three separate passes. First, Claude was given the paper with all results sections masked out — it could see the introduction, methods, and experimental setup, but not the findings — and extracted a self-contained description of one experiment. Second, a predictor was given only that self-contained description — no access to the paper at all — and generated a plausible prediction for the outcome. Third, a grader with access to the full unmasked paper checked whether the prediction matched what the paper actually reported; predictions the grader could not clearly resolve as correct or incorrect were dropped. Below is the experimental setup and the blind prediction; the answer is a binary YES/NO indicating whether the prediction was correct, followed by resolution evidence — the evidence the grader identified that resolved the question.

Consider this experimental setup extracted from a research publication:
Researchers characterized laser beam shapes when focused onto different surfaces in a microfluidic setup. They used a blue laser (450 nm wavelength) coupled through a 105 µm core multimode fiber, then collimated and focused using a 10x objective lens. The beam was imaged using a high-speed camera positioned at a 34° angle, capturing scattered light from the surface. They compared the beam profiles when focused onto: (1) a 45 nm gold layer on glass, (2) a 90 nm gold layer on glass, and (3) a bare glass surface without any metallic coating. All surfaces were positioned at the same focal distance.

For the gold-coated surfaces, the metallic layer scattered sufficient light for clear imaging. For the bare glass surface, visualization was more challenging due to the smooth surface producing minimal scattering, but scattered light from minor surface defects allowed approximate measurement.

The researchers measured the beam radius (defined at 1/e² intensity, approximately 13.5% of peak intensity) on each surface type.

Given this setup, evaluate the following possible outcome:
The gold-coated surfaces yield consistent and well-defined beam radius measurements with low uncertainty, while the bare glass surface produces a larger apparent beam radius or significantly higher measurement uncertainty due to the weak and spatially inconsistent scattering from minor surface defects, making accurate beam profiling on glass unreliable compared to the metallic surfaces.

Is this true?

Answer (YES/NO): NO